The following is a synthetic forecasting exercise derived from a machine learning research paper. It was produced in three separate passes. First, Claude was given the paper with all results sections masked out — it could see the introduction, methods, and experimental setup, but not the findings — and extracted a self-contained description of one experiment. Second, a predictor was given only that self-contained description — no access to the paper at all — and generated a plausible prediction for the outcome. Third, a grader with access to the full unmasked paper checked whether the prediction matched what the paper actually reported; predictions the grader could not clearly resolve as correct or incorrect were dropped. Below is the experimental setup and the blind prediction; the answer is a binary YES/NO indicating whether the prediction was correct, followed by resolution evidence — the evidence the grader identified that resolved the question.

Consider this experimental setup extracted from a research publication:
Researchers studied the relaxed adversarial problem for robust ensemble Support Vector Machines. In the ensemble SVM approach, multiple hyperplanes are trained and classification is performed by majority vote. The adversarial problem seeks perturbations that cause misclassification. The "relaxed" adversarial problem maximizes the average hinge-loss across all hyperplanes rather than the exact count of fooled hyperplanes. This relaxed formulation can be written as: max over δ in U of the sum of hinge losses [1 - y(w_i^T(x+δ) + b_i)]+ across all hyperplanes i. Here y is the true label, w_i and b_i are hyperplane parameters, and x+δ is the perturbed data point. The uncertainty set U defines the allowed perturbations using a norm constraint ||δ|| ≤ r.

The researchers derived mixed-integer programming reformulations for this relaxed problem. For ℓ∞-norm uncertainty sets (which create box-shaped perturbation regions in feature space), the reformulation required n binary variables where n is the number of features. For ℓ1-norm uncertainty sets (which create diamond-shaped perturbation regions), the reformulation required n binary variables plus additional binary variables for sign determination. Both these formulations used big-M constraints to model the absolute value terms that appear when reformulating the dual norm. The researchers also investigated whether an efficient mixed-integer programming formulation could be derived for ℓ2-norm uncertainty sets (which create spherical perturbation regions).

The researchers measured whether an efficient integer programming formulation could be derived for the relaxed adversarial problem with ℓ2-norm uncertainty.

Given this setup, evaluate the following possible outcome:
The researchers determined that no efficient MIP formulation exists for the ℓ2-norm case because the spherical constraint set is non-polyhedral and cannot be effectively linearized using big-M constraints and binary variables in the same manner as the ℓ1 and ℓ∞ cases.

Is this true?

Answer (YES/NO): NO